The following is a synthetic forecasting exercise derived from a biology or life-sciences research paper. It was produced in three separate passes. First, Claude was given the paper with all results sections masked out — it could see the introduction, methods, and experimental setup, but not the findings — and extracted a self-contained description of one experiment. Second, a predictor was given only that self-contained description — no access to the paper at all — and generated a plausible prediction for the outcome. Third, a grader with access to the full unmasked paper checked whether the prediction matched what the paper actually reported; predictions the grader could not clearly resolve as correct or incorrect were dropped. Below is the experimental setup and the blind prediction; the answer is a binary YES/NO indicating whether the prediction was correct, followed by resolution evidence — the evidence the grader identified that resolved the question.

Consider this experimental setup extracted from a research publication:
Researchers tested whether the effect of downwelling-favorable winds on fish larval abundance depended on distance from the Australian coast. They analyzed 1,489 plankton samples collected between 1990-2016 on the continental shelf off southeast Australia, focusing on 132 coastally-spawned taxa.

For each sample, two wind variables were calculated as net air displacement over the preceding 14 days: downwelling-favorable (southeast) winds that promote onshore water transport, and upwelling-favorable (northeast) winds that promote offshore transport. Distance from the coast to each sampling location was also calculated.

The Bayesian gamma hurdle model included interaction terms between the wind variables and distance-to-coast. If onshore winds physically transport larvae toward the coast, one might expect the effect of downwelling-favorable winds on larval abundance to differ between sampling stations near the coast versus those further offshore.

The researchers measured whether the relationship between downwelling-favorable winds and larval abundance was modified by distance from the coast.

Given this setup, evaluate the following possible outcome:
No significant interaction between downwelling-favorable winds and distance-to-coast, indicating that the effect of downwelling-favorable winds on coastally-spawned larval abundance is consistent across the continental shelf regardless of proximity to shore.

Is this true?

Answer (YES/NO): NO